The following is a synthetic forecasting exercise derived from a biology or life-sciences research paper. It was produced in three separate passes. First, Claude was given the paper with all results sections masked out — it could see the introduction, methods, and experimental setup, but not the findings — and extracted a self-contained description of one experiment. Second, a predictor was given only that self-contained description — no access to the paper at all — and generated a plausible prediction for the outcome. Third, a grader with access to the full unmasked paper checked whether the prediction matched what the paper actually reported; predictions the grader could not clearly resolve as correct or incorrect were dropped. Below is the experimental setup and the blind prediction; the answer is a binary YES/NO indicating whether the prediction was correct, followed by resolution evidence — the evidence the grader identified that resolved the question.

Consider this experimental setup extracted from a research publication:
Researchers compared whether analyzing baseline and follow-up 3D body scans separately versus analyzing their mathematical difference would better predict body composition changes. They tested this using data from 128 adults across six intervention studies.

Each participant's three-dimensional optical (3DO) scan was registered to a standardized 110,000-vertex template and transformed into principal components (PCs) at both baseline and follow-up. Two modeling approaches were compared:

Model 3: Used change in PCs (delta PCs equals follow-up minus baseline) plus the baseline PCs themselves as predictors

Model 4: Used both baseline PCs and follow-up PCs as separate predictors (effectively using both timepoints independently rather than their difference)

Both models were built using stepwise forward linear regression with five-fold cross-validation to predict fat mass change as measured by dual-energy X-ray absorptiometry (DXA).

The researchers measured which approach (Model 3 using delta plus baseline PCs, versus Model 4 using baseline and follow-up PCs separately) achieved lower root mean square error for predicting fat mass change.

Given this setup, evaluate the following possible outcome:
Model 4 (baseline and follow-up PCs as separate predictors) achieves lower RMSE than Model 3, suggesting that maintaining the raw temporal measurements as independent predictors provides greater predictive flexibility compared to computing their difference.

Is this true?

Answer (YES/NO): NO